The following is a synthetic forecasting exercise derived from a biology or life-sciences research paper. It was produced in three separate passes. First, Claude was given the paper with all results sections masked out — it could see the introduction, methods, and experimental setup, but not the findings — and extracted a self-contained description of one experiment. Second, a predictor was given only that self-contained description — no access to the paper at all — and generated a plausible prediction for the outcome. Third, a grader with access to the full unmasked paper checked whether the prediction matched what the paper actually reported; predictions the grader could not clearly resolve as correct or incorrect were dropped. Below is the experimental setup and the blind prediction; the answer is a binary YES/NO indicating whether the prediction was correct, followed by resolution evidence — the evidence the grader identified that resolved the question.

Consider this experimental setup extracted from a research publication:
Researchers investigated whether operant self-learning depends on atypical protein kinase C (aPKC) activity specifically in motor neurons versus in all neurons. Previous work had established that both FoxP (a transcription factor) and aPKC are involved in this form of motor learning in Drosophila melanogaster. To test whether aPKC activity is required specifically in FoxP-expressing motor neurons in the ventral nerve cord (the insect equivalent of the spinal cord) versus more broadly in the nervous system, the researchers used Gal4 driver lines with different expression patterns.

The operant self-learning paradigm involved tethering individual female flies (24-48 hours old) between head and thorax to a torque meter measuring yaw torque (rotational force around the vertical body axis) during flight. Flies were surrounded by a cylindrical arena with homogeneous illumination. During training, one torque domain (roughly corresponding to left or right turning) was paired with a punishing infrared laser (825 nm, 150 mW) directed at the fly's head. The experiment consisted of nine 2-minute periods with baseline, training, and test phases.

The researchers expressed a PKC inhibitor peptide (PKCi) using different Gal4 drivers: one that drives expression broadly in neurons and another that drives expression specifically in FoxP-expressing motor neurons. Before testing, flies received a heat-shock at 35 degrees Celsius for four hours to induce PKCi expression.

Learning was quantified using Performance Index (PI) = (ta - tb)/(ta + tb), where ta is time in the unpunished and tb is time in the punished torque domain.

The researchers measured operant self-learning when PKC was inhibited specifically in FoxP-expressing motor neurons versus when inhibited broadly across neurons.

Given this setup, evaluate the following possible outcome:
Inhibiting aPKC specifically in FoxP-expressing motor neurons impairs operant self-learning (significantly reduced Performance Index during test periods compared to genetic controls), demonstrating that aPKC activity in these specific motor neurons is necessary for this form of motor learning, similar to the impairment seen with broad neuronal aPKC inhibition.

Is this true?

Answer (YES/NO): YES